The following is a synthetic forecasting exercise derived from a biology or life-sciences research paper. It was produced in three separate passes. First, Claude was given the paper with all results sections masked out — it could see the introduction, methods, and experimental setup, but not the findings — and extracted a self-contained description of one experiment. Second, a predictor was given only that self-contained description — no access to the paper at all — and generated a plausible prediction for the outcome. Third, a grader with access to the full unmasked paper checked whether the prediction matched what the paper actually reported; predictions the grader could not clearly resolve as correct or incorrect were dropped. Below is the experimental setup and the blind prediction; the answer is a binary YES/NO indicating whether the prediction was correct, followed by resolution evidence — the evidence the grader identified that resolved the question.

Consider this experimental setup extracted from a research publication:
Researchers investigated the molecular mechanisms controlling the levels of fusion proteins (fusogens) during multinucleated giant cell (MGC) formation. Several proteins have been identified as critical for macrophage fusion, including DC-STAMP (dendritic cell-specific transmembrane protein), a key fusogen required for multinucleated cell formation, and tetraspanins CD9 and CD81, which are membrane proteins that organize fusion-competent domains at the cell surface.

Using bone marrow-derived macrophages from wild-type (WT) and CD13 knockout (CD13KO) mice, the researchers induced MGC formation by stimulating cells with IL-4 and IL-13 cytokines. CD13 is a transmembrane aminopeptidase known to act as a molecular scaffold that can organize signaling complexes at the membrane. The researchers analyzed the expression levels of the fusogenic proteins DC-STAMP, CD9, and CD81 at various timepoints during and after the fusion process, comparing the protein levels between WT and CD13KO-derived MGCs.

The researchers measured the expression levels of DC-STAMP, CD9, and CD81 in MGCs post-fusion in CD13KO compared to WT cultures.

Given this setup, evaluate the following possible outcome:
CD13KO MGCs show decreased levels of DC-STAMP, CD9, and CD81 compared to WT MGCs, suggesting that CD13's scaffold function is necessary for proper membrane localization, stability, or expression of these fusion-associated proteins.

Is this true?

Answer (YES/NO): NO